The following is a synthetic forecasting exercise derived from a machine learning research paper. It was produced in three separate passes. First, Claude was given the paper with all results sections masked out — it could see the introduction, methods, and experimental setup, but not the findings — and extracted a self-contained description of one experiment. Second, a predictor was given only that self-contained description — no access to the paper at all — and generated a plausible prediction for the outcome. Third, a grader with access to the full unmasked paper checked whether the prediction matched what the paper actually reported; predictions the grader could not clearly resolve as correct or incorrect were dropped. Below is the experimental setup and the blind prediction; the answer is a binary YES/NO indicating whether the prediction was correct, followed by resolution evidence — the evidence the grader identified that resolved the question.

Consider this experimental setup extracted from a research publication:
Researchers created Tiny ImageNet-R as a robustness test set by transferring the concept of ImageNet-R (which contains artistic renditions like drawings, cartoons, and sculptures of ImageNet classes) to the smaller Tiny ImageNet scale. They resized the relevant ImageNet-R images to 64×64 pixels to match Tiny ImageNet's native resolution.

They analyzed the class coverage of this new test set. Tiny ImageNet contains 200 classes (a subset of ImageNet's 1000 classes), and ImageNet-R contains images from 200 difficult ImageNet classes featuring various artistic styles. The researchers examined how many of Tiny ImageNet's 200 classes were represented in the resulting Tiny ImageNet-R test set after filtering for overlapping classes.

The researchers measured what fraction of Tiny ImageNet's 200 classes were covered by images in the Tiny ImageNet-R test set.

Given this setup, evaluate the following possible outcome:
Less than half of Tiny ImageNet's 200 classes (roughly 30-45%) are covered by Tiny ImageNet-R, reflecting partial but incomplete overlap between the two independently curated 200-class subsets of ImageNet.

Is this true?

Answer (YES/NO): YES